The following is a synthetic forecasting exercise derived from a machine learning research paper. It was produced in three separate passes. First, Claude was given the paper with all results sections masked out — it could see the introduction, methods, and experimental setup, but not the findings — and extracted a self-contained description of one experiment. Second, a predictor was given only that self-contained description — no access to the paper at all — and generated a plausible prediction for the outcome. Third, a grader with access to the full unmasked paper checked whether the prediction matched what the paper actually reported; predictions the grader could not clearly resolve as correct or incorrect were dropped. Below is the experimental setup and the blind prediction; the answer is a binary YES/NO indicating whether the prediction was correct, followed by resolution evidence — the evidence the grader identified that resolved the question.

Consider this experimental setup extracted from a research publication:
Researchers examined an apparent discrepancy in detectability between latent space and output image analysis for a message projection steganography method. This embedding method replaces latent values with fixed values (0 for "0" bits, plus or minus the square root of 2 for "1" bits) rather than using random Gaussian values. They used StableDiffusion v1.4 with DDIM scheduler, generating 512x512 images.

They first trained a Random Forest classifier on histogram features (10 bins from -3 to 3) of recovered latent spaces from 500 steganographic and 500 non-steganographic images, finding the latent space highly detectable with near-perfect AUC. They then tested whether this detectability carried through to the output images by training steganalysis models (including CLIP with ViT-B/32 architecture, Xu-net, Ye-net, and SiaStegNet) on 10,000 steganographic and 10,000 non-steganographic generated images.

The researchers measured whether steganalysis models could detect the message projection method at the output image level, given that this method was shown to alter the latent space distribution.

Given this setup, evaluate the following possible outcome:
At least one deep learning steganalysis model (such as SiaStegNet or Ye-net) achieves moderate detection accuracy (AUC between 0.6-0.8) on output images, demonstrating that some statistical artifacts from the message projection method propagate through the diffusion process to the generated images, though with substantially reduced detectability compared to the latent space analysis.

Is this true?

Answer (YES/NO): NO